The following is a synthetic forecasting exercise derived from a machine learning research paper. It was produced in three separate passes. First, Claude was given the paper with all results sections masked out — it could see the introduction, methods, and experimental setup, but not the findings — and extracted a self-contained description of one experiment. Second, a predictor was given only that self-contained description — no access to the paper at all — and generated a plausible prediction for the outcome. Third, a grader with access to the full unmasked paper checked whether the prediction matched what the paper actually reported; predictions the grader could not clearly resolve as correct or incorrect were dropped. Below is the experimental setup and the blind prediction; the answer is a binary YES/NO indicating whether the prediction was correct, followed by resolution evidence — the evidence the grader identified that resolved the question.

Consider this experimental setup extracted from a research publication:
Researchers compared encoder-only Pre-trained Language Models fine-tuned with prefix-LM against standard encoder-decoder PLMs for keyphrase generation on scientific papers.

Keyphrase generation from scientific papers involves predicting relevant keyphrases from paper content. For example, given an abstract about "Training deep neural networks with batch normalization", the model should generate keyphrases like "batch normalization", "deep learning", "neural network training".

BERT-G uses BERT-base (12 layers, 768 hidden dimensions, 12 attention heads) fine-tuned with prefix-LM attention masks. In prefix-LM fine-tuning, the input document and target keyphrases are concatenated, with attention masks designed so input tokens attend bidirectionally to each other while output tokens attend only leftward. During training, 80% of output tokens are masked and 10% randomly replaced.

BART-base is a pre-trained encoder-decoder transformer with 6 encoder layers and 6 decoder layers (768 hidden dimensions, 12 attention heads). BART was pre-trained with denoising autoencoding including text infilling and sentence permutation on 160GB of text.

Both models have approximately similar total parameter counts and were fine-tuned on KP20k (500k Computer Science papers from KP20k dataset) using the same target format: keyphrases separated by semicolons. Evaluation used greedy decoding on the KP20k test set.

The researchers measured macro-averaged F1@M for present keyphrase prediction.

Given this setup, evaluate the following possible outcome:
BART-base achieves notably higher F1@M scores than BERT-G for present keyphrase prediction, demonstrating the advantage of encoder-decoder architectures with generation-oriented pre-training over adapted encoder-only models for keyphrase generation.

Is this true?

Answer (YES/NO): NO